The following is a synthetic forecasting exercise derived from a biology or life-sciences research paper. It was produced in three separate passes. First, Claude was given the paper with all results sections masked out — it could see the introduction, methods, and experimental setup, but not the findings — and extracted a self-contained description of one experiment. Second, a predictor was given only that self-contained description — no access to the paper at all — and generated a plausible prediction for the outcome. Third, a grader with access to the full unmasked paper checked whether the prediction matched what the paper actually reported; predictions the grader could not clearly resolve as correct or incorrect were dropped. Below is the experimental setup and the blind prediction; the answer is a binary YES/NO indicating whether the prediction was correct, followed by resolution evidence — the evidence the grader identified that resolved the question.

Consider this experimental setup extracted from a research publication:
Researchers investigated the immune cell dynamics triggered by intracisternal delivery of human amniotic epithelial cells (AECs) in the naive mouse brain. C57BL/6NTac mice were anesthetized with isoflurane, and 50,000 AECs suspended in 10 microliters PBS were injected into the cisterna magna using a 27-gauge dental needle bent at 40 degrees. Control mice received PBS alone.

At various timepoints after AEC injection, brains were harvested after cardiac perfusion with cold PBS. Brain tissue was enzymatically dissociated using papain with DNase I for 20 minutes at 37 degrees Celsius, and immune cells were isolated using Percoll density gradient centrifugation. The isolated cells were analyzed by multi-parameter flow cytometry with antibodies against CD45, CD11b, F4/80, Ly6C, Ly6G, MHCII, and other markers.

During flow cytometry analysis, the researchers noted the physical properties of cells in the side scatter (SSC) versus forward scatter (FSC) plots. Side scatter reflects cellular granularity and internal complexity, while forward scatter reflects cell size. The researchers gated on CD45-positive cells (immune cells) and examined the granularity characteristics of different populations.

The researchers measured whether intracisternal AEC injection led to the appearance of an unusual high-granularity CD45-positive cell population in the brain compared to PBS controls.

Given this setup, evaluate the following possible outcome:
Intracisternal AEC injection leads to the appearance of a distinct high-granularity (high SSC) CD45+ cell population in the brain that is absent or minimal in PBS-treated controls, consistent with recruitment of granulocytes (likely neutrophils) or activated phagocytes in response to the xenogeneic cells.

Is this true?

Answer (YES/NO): NO